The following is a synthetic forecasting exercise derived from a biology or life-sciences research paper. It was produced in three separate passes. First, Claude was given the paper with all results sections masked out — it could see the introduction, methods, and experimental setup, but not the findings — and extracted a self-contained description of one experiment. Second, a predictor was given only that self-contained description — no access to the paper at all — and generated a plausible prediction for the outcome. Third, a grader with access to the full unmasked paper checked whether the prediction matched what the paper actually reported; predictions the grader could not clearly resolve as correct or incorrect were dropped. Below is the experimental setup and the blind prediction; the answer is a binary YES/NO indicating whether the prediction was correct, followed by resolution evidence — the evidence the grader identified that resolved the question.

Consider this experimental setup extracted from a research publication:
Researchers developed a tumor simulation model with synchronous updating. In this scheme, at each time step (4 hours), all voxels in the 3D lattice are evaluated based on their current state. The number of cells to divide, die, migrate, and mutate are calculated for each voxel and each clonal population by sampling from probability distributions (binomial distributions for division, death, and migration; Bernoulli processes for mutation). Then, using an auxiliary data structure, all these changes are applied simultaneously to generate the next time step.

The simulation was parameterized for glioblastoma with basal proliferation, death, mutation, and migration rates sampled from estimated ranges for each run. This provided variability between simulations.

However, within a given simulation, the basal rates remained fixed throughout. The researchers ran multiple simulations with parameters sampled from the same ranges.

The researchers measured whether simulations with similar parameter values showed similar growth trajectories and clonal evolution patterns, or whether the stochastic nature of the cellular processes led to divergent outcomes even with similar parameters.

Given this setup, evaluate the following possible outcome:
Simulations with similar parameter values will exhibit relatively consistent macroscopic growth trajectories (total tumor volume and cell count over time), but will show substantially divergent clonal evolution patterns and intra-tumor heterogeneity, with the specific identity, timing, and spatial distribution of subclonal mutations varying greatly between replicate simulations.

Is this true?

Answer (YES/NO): NO